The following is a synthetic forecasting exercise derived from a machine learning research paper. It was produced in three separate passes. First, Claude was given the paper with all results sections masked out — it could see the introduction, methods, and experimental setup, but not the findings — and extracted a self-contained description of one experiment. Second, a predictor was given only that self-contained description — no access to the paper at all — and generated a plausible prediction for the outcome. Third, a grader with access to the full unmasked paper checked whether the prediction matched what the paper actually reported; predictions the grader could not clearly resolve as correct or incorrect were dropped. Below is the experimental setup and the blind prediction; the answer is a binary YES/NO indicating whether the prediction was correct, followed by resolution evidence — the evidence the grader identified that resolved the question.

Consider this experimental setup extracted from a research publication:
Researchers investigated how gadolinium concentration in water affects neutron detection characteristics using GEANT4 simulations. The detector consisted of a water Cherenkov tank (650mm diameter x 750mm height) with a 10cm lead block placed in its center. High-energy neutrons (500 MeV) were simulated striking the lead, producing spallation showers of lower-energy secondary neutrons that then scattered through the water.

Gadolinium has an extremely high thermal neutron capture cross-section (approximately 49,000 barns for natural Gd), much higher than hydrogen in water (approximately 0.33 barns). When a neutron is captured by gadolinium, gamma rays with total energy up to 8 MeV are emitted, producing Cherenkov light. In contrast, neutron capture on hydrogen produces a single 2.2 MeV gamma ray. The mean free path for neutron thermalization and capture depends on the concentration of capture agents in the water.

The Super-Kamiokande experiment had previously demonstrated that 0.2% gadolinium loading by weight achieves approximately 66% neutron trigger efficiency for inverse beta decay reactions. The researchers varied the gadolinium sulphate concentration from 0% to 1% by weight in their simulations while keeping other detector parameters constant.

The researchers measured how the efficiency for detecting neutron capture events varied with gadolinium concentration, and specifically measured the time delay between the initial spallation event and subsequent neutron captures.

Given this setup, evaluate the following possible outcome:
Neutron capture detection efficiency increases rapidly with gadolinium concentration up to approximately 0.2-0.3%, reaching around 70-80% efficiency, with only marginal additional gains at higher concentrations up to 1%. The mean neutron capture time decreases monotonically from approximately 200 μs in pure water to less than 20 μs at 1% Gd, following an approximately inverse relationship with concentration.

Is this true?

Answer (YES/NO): NO